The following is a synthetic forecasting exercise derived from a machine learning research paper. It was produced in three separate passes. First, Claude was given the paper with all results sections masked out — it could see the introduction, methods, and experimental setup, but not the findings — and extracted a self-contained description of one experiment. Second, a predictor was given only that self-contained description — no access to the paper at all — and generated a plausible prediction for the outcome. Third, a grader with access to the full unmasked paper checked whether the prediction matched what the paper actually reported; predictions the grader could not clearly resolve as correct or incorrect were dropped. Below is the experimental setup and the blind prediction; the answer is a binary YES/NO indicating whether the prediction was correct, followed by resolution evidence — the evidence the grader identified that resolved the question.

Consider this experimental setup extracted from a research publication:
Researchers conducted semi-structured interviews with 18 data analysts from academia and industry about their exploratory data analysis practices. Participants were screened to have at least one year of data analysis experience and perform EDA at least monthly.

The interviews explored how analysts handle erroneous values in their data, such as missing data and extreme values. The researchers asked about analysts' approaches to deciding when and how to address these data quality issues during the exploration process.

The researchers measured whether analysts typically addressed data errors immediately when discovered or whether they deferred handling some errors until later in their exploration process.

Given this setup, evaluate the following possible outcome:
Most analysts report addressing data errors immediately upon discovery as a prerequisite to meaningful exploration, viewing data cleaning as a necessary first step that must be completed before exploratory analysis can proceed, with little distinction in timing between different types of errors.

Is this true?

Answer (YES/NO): NO